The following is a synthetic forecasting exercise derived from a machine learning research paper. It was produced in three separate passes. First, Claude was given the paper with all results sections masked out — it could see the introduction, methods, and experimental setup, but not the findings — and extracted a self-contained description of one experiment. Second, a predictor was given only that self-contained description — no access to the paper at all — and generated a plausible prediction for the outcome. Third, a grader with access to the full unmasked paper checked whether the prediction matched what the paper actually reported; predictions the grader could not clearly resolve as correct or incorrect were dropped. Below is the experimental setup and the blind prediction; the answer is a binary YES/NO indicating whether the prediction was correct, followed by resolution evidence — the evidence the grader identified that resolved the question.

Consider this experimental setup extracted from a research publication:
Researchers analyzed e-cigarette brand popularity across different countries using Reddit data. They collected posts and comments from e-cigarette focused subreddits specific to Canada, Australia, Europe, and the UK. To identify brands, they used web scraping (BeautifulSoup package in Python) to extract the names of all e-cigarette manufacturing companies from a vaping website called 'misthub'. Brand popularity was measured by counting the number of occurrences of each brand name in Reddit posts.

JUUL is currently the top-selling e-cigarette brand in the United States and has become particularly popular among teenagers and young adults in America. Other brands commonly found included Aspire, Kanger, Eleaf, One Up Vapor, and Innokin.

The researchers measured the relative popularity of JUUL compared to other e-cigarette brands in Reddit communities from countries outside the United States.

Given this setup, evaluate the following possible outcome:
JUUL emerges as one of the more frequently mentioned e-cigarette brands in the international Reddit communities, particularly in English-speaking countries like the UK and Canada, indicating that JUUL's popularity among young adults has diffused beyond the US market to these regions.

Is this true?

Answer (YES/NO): NO